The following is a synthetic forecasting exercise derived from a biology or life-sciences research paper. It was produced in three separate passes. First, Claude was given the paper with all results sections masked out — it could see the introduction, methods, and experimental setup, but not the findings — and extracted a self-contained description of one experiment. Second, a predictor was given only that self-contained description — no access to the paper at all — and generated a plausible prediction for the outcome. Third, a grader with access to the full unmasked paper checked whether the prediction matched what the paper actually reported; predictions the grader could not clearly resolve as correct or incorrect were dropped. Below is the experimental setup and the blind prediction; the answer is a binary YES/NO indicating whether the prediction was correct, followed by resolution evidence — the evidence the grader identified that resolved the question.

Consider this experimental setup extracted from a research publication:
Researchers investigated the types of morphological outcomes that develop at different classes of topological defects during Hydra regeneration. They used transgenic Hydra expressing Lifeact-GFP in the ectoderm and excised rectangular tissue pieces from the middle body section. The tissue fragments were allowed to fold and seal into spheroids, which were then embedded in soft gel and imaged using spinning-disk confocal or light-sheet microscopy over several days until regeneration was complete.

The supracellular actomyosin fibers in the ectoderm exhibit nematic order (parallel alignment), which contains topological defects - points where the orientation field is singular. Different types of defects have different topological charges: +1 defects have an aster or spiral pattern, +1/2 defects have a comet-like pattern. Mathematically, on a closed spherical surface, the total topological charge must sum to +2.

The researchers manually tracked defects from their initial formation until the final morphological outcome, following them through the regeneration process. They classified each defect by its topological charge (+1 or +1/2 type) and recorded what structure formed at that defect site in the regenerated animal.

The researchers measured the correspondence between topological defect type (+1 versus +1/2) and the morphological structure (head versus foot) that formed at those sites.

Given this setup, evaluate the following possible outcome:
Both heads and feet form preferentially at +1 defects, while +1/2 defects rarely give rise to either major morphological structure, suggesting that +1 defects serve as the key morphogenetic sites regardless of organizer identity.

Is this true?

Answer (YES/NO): NO